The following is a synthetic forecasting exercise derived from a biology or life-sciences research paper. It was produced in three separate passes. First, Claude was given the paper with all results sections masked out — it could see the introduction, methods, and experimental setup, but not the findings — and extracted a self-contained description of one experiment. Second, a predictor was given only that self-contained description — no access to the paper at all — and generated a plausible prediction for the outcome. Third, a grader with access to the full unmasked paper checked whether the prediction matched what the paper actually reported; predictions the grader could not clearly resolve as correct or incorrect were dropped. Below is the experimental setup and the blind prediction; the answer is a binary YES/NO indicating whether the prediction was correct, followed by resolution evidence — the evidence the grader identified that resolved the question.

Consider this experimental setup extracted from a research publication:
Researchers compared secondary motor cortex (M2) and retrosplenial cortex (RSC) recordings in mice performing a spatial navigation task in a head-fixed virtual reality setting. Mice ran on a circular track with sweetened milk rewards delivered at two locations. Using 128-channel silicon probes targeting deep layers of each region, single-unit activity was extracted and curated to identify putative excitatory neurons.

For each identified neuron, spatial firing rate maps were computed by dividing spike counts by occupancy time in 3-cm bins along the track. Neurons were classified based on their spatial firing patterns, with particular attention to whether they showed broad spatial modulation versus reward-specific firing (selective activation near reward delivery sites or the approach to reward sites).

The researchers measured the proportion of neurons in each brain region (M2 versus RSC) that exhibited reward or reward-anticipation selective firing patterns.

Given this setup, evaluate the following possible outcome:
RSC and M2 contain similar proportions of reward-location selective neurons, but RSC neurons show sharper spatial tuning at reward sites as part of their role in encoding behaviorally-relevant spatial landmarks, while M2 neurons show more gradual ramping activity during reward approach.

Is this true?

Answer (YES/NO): NO